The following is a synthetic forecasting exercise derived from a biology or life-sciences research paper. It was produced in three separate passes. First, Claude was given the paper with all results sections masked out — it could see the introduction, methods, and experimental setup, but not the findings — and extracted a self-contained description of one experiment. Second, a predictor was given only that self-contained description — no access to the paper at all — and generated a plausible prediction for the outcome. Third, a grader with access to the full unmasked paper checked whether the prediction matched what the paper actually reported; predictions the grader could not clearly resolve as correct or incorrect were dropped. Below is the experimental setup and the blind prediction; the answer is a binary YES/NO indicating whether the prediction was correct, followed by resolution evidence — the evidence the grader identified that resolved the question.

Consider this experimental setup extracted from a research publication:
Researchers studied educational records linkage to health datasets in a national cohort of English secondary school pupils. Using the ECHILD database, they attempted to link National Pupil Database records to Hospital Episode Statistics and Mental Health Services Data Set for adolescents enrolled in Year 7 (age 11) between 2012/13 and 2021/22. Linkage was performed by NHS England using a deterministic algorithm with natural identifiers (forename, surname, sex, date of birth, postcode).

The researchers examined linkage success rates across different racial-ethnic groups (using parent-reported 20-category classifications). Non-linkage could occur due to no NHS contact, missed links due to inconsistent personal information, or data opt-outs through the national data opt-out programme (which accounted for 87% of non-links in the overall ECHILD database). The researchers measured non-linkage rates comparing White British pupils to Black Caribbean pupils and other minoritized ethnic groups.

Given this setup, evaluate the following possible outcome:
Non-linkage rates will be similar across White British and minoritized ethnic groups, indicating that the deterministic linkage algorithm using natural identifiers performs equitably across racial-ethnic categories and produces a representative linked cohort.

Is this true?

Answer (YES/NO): NO